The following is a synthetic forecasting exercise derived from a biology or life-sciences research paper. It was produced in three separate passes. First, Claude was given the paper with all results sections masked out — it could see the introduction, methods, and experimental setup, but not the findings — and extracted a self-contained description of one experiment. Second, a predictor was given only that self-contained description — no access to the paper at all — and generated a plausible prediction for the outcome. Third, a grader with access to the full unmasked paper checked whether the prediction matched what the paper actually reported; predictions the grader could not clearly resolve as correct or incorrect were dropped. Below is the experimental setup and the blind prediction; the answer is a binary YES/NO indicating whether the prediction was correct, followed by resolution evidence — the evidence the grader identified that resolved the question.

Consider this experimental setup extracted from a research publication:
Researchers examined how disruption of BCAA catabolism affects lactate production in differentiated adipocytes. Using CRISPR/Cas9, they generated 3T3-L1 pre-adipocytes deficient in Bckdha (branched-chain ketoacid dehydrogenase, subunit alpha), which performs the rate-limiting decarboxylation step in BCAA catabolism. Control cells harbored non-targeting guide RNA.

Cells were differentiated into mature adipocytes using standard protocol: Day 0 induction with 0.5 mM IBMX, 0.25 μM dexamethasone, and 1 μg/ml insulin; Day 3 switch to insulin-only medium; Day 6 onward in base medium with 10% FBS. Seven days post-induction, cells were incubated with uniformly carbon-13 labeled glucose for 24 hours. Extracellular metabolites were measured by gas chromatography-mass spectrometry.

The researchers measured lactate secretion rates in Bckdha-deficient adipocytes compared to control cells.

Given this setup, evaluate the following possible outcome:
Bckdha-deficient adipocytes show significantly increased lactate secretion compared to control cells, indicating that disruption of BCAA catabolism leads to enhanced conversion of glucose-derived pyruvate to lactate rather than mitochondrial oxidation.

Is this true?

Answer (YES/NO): NO